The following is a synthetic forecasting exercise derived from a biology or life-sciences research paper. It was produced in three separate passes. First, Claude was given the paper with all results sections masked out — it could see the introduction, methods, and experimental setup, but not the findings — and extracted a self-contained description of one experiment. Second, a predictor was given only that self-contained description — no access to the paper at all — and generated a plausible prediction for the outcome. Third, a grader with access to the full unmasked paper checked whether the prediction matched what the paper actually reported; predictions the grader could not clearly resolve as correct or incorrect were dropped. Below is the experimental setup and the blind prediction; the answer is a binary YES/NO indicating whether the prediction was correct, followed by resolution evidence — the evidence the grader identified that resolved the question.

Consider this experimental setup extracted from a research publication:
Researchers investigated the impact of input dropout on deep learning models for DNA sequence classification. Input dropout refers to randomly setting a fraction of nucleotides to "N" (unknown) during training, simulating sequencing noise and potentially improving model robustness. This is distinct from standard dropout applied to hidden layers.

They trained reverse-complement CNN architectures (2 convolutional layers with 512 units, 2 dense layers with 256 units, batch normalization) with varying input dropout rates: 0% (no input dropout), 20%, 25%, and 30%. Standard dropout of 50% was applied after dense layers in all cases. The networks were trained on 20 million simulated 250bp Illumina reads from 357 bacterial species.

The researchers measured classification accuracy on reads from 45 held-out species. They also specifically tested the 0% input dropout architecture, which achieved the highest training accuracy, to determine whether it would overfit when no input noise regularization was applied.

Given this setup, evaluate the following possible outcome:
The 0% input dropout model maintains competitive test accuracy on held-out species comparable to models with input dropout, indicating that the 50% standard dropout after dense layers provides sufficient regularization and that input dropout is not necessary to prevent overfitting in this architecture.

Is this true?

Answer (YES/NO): NO